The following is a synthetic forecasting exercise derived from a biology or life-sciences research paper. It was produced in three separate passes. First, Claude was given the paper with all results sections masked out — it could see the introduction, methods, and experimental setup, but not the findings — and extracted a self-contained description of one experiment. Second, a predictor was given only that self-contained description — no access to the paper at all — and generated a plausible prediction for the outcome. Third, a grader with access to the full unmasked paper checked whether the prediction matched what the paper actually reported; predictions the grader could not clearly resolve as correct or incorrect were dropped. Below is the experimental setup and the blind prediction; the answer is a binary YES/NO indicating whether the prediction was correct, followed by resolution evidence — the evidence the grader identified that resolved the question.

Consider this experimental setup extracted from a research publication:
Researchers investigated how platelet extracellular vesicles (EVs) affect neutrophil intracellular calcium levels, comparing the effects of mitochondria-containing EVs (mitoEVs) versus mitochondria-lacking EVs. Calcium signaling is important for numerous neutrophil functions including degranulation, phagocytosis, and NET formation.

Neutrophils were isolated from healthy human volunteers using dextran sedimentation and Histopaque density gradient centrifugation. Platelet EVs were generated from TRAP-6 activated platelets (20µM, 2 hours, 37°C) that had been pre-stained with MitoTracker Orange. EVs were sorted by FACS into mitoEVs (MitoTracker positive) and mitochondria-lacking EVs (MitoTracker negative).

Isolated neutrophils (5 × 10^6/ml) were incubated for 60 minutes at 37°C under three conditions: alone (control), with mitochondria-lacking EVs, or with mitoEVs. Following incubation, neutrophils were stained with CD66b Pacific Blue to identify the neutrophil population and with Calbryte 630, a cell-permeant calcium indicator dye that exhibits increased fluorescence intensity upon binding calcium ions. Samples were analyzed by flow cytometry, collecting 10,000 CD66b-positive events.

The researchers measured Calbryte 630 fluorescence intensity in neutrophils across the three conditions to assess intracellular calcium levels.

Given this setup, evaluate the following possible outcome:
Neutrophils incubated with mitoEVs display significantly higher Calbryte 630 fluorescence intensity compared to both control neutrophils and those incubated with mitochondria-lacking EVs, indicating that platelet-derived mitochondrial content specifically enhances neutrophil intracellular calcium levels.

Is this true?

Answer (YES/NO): YES